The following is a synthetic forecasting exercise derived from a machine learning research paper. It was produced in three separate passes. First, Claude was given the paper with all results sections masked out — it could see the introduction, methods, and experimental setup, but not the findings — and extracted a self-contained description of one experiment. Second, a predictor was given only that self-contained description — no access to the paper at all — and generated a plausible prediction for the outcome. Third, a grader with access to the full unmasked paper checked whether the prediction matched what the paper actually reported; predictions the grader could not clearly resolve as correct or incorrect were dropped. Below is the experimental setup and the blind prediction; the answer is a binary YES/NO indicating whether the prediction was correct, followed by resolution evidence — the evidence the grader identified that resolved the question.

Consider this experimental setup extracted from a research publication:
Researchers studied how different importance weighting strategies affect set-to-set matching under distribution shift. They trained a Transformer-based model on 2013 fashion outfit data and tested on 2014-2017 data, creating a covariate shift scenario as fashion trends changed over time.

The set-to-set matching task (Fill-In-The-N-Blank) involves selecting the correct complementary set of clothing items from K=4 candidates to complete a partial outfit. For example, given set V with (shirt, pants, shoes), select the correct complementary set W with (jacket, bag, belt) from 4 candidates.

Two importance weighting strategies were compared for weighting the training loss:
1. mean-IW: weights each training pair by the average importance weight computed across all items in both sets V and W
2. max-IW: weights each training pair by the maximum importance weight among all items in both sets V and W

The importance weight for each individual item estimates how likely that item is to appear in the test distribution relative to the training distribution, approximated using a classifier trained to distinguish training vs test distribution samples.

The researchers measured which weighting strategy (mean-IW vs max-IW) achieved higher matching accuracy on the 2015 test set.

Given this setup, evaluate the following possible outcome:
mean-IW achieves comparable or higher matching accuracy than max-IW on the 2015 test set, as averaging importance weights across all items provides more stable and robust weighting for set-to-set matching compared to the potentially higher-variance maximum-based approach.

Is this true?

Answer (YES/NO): NO